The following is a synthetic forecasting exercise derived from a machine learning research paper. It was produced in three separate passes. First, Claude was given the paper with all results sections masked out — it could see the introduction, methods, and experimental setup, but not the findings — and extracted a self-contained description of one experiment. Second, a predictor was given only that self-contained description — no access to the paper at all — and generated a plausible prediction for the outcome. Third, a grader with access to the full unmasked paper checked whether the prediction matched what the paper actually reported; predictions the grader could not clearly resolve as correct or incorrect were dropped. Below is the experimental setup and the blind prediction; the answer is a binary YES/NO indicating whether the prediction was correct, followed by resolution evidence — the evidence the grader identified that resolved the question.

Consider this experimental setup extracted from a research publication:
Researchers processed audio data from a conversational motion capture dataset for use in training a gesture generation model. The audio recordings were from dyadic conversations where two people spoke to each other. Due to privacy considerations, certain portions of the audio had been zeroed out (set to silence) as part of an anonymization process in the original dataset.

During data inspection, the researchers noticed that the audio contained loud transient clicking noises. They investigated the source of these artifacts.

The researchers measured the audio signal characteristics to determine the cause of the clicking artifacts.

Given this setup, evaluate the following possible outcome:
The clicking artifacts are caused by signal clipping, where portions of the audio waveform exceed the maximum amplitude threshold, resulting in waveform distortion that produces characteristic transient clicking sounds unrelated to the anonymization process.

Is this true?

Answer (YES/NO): NO